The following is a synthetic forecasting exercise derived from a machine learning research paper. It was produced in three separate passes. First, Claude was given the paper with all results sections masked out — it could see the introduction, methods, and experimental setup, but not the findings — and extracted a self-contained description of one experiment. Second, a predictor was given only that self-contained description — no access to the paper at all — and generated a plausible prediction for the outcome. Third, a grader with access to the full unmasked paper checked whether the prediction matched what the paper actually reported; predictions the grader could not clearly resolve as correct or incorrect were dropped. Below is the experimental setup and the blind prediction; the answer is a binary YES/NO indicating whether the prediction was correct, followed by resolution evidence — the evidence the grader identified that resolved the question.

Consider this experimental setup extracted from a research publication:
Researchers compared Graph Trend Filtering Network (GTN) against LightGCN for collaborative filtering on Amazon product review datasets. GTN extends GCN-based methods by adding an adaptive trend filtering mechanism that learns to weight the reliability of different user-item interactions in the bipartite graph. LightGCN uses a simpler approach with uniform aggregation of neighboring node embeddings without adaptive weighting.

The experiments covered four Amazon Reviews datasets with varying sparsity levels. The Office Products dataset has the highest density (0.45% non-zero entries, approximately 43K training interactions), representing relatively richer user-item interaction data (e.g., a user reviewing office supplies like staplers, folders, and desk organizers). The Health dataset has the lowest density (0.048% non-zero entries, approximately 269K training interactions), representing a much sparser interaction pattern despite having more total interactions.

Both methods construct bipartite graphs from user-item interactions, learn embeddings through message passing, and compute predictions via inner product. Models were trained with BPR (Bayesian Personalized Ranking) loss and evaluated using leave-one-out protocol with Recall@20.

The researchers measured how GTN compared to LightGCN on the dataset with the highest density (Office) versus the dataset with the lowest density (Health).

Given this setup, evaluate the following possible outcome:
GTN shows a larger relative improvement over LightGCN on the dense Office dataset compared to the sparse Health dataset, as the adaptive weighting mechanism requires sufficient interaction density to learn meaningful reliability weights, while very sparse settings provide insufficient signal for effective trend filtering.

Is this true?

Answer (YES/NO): NO